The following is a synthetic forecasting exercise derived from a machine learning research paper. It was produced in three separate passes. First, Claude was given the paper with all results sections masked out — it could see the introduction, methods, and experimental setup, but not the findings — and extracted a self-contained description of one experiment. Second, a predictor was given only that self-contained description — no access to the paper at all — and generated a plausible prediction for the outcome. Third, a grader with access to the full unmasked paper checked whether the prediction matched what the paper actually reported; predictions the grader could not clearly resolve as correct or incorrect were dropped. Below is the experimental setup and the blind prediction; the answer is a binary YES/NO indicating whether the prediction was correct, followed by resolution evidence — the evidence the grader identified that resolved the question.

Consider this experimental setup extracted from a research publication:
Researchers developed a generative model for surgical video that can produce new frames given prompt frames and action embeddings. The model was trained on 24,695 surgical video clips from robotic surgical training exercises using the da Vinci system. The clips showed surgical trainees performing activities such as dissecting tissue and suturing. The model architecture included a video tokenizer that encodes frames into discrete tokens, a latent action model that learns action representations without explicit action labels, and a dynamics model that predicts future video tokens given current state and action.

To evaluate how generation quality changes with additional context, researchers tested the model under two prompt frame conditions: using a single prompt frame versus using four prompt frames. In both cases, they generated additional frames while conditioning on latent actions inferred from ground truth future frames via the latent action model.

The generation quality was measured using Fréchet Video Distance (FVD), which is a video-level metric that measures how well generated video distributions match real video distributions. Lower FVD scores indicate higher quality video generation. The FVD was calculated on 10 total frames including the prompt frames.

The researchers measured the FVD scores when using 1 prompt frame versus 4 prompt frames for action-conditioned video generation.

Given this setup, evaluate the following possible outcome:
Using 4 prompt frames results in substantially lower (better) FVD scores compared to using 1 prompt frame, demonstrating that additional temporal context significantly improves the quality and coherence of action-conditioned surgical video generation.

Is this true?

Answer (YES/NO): YES